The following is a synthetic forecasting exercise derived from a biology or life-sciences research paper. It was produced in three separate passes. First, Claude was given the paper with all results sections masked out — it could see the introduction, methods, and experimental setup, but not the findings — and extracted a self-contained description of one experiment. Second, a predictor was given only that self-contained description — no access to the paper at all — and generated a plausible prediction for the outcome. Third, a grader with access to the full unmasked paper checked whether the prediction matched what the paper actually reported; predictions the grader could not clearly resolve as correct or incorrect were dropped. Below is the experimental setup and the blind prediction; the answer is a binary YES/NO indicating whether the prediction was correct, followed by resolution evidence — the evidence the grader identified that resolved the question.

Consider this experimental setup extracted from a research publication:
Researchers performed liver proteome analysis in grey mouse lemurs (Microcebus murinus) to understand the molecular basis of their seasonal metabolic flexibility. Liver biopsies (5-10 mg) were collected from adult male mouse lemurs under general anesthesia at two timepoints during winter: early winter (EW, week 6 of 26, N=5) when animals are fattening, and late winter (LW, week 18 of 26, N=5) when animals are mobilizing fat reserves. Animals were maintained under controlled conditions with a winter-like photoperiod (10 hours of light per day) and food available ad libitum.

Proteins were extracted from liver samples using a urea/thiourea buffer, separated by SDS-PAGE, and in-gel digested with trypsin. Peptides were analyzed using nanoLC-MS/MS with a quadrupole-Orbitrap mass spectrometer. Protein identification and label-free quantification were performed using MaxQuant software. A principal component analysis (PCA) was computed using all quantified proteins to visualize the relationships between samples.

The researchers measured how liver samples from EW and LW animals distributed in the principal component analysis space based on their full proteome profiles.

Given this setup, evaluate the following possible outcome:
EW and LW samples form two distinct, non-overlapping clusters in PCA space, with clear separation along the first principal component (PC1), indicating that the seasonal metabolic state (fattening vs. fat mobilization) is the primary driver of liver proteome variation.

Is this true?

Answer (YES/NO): NO